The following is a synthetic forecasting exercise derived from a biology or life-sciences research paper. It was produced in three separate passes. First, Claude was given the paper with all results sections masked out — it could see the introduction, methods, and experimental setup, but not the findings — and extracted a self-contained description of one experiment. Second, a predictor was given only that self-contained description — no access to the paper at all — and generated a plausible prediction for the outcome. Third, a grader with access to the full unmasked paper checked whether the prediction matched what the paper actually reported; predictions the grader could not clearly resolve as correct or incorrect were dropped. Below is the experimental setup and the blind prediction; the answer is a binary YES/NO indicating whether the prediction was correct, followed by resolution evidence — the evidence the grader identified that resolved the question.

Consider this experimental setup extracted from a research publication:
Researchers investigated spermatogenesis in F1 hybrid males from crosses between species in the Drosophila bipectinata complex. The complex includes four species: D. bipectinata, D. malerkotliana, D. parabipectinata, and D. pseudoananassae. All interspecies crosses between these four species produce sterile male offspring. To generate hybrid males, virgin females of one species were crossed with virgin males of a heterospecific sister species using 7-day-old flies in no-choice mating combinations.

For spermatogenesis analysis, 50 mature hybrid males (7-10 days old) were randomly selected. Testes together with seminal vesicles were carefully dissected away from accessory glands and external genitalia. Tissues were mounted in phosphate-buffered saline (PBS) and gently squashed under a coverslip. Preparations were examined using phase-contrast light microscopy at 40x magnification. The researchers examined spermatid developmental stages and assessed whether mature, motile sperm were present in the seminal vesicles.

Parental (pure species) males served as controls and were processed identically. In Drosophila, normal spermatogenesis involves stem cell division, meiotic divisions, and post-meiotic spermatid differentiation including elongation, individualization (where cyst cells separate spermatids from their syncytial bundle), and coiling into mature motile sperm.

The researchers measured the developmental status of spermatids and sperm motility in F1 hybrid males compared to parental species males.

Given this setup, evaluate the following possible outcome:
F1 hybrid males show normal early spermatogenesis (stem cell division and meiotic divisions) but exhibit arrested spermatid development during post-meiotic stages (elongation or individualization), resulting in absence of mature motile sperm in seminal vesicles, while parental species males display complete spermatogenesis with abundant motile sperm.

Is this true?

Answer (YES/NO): YES